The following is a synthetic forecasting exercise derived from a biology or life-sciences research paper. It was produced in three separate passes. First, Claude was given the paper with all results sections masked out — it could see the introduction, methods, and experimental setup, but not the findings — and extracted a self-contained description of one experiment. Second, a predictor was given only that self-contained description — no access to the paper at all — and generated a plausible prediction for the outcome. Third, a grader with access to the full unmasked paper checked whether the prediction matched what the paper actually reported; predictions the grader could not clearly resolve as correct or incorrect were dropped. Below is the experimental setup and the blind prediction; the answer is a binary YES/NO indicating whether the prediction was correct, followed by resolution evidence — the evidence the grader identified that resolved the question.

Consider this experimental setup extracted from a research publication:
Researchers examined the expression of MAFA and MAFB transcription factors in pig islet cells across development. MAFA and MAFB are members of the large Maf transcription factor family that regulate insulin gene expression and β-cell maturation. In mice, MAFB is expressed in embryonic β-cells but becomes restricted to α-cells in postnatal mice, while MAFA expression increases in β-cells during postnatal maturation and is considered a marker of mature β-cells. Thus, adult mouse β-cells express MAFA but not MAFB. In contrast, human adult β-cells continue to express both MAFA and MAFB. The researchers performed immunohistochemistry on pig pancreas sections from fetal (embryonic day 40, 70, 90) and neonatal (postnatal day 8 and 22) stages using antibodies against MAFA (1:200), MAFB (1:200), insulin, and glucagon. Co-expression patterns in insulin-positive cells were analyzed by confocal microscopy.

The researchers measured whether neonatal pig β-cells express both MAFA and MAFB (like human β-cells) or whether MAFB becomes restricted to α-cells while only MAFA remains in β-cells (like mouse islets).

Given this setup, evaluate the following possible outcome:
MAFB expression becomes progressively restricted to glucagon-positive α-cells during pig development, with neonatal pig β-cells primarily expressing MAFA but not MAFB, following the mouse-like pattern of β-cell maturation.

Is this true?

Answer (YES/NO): NO